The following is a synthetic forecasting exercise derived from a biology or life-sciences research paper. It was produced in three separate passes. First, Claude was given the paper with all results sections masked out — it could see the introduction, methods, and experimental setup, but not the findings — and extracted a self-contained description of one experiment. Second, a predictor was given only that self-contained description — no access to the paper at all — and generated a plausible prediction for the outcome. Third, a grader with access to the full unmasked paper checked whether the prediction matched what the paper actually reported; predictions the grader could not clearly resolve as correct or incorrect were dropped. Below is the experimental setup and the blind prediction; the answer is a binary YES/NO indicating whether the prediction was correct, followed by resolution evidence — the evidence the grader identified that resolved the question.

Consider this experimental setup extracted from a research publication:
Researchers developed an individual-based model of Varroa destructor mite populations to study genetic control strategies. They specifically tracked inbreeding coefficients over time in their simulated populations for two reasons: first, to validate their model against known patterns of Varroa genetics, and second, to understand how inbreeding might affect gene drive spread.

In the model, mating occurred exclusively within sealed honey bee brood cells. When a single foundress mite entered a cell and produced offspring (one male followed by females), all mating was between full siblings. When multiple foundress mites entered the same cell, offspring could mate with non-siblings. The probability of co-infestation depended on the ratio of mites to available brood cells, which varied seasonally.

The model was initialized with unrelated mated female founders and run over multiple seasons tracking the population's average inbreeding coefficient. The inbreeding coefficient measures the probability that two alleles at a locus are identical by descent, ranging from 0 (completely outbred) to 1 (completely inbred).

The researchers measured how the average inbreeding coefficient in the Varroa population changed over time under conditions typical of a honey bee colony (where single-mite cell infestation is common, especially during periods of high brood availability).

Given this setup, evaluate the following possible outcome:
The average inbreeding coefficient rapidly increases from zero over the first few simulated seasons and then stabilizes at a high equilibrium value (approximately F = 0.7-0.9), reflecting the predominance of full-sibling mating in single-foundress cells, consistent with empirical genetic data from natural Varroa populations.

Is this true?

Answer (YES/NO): NO